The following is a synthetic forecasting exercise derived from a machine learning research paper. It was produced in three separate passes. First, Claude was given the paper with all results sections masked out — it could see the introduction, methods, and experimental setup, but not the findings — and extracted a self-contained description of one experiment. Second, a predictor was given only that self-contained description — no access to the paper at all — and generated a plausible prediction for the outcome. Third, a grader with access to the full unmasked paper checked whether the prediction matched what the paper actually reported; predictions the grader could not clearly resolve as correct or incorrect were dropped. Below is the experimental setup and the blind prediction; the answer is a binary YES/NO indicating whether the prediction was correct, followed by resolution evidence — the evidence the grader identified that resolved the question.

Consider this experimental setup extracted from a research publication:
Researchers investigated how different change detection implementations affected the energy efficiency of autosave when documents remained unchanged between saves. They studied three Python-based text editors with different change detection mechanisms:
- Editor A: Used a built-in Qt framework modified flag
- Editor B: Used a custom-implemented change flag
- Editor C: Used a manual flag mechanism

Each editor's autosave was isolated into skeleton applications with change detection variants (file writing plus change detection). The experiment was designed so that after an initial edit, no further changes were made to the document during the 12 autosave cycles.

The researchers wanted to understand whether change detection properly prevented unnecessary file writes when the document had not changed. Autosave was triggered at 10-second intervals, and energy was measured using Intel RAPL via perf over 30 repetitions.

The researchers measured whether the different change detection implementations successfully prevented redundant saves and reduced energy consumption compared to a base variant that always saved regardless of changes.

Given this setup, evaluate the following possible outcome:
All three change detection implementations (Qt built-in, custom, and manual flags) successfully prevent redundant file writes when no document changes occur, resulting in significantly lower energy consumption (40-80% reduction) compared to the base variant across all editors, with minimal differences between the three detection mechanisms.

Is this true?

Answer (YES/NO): NO